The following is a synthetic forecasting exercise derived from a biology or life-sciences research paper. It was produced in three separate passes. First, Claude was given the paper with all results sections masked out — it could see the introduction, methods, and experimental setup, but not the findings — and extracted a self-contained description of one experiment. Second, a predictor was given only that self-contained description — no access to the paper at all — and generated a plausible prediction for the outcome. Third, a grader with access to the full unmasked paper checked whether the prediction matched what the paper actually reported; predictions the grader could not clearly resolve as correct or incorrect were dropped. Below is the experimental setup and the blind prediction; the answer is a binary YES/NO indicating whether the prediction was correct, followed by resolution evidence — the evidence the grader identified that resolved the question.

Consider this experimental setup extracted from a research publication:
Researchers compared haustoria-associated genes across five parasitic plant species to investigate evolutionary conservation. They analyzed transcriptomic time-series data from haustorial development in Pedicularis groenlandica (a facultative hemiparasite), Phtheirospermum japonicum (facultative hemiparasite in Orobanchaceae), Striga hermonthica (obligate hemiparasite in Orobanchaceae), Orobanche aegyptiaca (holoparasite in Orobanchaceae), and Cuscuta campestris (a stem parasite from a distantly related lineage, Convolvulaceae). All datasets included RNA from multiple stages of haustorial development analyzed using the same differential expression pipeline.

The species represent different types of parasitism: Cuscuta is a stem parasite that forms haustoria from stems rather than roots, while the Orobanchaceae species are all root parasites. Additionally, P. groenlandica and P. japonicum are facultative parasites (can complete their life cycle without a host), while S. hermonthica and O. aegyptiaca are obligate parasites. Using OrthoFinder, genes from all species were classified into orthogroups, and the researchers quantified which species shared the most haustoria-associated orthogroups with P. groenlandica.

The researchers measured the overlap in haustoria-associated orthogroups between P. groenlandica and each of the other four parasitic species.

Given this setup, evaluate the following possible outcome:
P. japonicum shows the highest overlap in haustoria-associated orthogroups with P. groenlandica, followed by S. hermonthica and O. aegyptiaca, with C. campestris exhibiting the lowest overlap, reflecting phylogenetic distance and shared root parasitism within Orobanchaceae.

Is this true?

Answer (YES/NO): NO